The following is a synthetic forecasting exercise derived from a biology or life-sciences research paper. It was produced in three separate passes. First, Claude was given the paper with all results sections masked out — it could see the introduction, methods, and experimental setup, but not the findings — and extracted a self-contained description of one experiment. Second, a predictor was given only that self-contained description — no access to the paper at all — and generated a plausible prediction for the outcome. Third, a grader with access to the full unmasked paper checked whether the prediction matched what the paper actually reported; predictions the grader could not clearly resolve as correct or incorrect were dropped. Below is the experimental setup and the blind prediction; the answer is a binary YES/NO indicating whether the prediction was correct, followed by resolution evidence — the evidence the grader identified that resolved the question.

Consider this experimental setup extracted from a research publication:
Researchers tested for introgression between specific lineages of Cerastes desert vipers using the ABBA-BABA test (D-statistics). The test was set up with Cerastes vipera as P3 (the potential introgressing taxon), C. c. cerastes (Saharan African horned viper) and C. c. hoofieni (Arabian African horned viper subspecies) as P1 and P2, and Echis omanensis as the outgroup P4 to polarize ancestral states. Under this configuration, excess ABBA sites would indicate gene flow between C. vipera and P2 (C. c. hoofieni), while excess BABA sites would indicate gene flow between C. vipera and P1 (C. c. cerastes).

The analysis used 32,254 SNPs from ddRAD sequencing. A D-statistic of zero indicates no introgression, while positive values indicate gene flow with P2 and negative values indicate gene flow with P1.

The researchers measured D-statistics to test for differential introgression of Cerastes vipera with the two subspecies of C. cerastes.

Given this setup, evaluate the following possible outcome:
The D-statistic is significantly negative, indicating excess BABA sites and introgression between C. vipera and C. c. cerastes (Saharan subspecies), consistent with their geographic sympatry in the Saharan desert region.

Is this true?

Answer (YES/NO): YES